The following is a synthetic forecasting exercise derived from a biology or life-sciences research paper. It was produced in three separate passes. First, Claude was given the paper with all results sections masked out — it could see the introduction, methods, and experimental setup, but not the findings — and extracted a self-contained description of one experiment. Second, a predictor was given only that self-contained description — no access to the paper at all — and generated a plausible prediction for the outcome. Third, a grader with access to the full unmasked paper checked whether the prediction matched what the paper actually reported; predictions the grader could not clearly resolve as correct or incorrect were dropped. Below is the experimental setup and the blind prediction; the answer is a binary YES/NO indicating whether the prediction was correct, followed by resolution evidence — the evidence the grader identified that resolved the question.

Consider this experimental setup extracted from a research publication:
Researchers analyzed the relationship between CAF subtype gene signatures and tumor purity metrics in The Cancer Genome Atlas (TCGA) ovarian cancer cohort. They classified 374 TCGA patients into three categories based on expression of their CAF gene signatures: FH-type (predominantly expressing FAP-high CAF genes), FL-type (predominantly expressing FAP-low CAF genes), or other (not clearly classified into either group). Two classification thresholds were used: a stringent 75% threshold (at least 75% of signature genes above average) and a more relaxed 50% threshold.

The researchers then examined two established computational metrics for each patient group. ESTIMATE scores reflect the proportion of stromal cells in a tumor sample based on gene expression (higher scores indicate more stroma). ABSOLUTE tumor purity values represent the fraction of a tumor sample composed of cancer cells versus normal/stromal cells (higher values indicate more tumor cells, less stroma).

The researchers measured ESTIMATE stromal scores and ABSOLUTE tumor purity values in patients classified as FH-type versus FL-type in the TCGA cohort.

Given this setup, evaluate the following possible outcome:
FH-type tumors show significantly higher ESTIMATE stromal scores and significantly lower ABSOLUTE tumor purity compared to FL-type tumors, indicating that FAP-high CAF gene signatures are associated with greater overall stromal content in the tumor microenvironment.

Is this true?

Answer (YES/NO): NO